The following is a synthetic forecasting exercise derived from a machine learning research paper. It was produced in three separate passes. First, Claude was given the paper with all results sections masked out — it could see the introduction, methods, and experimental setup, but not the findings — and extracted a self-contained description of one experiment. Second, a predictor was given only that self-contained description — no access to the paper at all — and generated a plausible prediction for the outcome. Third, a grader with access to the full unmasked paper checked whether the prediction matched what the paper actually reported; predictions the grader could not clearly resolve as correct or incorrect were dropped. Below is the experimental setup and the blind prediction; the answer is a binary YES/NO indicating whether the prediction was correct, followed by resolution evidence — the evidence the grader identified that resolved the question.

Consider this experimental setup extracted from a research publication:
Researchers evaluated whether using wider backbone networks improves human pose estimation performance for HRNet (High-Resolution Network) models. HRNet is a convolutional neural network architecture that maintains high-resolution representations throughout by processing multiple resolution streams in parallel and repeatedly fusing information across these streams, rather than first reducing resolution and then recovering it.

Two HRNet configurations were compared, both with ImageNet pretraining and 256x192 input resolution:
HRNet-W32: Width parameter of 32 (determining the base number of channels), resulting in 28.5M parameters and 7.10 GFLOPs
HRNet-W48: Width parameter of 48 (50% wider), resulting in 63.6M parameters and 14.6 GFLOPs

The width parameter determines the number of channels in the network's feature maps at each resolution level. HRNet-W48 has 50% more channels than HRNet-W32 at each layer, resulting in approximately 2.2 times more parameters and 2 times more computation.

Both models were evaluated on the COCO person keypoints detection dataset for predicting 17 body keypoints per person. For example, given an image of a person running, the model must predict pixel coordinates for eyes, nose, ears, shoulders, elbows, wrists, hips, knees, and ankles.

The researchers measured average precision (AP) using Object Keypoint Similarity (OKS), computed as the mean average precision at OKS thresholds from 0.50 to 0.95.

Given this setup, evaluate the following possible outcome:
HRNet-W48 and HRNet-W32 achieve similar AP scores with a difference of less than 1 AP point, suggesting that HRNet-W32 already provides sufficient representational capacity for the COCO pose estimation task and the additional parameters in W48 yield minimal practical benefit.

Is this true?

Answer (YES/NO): YES